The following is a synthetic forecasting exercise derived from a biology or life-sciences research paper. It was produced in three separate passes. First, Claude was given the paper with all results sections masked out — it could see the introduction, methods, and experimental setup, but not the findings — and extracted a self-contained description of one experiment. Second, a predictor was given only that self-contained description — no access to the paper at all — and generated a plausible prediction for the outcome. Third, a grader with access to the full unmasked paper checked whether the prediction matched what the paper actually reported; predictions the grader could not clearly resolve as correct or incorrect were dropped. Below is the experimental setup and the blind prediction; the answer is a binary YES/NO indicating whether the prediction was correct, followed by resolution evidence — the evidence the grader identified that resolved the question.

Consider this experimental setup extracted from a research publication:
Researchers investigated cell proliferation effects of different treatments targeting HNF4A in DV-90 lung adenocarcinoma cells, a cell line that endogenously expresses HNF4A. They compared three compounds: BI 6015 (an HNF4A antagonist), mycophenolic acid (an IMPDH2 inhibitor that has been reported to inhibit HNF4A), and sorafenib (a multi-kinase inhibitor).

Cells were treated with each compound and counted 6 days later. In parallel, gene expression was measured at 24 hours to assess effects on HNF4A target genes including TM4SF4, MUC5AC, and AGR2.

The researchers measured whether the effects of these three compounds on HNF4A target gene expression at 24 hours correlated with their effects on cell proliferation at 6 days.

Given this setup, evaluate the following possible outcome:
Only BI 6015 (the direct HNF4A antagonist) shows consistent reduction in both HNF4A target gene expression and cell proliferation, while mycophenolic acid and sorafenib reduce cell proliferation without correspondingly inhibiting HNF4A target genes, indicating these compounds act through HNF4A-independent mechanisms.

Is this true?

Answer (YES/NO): NO